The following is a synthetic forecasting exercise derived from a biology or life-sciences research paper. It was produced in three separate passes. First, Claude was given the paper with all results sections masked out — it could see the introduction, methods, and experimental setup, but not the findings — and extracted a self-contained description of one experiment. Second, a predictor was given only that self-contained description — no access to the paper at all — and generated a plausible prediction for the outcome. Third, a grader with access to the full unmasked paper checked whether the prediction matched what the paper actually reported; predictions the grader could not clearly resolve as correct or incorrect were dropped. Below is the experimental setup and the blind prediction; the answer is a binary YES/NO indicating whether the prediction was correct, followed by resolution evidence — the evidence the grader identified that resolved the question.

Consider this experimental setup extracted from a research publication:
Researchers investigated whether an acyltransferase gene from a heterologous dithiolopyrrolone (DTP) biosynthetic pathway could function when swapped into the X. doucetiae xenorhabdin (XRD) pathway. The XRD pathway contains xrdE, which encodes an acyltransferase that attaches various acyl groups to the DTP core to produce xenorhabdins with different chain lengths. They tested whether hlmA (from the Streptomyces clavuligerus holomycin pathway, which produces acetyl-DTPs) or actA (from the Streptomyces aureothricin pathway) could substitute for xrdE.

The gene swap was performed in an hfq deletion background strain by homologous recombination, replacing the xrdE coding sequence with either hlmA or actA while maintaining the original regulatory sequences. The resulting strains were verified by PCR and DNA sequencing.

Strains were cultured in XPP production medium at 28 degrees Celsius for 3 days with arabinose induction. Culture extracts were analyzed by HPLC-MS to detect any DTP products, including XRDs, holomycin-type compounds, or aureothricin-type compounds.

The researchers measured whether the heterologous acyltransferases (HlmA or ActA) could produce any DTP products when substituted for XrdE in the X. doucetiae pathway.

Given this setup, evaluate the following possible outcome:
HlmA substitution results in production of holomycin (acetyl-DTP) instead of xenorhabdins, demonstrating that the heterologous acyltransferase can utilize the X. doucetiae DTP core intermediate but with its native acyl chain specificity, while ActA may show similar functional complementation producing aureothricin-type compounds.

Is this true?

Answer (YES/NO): NO